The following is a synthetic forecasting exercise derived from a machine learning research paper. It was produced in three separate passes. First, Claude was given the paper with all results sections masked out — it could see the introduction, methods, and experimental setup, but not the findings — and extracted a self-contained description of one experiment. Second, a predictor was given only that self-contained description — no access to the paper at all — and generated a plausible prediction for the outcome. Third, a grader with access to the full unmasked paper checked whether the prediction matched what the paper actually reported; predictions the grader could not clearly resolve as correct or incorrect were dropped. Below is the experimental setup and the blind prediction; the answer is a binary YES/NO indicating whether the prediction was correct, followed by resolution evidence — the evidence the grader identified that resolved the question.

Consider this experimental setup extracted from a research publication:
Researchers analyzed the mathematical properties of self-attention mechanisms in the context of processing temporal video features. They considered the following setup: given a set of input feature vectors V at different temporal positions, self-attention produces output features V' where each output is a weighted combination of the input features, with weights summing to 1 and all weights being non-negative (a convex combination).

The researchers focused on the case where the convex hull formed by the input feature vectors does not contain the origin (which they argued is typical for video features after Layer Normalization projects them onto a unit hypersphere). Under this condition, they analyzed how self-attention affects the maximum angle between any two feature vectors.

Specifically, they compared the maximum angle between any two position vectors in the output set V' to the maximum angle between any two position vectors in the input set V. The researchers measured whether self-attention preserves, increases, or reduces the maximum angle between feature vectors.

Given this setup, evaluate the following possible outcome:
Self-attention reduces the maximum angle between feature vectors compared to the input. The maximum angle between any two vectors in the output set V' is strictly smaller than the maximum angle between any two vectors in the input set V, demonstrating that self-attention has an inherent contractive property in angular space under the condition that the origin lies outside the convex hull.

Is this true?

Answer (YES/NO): NO